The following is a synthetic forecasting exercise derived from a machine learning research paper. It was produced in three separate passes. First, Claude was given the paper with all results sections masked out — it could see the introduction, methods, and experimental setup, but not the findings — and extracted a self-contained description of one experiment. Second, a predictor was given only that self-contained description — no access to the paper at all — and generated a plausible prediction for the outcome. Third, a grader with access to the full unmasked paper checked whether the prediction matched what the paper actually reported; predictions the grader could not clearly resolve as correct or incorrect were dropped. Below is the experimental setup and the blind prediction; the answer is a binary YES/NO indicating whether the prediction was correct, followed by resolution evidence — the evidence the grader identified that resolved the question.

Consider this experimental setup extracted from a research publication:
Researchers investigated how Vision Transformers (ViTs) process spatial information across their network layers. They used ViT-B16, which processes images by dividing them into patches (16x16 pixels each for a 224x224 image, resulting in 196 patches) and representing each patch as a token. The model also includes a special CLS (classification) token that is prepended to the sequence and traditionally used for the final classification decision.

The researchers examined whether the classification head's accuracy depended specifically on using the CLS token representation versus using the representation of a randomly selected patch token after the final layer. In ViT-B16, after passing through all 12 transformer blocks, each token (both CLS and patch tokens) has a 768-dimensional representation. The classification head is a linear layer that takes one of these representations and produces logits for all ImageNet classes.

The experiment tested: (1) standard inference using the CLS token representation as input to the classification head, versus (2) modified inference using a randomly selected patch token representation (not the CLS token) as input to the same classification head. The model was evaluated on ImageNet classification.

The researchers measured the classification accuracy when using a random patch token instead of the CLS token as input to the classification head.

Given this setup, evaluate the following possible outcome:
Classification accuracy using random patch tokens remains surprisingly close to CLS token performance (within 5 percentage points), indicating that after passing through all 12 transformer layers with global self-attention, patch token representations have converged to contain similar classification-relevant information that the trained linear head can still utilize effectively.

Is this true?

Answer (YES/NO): NO